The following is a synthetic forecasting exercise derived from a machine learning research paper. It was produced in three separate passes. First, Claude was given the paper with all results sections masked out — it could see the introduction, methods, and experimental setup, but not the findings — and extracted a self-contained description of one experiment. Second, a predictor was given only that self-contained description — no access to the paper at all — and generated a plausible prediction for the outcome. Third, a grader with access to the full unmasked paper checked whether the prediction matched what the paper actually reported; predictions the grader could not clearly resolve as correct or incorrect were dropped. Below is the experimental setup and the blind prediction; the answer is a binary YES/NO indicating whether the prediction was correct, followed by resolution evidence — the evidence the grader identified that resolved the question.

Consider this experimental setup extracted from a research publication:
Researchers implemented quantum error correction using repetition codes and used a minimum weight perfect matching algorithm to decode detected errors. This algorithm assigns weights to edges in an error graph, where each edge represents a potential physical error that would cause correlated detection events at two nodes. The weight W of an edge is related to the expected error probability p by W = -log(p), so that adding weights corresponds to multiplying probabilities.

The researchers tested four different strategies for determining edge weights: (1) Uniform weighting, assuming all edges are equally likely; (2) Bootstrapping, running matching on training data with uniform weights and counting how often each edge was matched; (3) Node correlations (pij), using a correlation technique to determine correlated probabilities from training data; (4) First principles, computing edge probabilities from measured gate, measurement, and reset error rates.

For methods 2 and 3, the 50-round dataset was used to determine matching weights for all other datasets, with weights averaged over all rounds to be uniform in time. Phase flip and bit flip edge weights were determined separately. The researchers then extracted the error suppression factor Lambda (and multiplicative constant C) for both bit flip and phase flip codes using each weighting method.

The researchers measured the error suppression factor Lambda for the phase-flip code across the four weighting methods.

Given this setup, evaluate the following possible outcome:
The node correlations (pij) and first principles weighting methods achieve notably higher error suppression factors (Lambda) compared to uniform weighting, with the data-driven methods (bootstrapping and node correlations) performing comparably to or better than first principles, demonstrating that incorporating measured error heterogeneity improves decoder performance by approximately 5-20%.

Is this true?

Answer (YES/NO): YES